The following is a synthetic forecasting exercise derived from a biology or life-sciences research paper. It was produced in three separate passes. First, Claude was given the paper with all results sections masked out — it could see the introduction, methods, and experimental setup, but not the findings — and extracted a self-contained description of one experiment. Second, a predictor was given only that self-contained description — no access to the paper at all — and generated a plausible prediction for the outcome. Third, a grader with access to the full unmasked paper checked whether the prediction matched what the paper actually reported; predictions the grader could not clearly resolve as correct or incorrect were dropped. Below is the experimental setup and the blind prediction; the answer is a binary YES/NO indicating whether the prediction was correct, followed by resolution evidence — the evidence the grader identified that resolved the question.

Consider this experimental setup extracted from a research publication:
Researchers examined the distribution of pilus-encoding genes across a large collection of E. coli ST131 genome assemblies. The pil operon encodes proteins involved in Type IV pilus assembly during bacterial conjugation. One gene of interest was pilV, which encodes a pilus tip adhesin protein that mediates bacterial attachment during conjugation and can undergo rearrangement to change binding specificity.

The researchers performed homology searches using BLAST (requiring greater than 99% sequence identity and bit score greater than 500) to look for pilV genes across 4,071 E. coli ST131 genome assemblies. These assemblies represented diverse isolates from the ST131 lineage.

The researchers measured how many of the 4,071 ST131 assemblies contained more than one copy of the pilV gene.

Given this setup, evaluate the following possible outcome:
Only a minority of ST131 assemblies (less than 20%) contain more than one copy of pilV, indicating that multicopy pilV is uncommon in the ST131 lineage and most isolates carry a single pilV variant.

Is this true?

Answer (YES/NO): YES